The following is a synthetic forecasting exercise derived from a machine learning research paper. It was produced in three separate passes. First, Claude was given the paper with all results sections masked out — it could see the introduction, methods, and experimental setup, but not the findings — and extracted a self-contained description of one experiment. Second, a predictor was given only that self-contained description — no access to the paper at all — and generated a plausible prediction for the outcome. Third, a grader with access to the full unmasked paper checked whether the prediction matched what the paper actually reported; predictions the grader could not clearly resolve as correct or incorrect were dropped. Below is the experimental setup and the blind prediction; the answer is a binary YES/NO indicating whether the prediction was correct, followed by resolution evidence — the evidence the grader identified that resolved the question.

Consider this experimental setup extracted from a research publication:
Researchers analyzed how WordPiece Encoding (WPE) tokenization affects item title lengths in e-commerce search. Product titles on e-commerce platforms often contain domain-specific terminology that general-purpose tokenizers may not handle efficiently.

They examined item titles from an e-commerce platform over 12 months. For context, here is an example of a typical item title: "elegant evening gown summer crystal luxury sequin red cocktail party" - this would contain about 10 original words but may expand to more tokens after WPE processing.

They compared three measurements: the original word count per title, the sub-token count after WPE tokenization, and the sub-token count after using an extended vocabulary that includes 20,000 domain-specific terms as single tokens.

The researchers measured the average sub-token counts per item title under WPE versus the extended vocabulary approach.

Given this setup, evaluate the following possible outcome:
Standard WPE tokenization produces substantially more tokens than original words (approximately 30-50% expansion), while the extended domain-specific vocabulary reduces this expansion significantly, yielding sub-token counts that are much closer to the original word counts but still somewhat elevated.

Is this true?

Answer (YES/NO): YES